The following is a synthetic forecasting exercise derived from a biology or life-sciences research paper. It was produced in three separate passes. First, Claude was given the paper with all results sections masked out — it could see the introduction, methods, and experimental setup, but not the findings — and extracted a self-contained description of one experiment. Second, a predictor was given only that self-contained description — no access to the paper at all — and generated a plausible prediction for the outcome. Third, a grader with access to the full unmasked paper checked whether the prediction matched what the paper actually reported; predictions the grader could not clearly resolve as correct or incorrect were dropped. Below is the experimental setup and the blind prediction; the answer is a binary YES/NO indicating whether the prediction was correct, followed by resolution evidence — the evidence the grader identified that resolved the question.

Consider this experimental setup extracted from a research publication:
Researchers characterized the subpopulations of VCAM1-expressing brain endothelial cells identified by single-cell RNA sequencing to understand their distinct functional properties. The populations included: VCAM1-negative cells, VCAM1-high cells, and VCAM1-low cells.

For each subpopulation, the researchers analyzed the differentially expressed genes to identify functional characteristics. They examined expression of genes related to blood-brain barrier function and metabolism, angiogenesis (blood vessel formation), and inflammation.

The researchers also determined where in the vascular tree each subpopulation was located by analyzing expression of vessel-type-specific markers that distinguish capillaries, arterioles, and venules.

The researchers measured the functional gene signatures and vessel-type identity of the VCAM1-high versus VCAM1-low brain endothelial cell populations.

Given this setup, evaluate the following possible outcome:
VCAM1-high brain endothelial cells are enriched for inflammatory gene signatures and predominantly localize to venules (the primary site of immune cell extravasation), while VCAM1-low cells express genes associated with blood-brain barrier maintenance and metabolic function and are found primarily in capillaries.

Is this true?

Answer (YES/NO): NO